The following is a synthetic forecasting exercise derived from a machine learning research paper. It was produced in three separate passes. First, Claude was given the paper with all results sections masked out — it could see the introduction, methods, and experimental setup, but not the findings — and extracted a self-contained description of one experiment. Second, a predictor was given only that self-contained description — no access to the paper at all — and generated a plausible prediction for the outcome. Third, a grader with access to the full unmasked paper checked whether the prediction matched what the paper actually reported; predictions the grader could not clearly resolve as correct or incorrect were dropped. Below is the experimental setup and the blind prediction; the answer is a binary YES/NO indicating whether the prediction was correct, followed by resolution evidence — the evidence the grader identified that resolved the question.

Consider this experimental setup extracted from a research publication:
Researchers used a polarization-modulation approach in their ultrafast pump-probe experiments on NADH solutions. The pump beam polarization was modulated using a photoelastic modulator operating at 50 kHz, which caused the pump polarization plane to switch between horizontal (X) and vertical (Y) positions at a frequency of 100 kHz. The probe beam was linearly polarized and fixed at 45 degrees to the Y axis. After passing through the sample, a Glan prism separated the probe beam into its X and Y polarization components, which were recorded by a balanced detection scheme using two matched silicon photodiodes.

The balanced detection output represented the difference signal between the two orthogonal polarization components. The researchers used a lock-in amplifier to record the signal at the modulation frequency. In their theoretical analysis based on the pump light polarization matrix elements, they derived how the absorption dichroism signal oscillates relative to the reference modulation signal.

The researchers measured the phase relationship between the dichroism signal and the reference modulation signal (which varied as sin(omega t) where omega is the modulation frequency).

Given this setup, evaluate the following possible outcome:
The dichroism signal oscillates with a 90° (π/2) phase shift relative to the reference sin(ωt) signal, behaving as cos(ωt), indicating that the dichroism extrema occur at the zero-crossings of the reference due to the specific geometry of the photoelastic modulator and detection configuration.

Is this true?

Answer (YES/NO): YES